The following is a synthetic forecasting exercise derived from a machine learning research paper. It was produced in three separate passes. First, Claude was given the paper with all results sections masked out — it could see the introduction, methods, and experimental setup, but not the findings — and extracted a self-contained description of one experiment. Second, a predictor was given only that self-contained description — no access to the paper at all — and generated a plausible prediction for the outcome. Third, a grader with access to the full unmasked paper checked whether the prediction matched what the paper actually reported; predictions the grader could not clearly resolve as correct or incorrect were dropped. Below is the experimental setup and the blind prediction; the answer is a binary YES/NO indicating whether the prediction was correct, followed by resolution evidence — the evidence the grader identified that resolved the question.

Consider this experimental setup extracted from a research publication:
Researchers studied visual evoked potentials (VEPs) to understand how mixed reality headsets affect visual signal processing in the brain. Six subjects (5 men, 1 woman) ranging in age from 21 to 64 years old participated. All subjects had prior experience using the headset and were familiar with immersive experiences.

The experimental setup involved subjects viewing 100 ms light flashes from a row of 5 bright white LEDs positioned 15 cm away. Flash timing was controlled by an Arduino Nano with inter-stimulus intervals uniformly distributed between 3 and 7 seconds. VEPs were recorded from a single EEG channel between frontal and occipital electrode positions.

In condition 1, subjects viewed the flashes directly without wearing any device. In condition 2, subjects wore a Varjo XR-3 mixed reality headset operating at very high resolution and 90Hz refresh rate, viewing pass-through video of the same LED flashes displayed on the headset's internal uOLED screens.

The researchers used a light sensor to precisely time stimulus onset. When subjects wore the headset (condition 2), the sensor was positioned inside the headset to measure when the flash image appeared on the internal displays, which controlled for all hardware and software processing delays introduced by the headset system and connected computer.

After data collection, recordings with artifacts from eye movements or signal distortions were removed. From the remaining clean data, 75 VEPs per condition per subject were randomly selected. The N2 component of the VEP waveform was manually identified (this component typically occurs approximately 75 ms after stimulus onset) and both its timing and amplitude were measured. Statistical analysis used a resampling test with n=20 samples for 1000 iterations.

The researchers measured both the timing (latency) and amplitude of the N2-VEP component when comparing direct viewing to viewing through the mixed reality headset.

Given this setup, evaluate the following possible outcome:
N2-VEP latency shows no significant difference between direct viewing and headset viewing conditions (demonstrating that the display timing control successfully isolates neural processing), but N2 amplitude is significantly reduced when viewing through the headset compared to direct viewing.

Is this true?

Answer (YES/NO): NO